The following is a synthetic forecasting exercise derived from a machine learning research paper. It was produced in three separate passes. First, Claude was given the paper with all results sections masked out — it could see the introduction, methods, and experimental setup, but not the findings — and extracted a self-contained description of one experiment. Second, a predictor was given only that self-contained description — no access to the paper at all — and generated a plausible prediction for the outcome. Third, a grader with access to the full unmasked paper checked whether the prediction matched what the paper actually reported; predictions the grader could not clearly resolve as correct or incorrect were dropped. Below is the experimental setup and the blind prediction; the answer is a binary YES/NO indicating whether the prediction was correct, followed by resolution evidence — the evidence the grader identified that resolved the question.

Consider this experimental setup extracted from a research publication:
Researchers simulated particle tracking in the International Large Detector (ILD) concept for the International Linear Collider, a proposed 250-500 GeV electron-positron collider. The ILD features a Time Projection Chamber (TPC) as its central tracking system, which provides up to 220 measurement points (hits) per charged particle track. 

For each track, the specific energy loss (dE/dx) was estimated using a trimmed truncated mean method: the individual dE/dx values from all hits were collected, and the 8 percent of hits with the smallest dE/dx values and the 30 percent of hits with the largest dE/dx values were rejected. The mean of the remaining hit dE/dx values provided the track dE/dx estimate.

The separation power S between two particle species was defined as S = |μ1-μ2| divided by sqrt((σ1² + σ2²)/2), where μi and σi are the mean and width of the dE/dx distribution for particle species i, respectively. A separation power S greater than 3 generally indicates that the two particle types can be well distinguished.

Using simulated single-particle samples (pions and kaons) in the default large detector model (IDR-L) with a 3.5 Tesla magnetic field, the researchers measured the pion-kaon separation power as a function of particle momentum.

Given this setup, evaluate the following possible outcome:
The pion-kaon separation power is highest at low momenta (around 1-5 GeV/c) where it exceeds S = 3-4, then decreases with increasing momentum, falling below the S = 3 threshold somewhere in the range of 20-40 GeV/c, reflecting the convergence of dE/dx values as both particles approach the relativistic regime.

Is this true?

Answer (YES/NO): NO